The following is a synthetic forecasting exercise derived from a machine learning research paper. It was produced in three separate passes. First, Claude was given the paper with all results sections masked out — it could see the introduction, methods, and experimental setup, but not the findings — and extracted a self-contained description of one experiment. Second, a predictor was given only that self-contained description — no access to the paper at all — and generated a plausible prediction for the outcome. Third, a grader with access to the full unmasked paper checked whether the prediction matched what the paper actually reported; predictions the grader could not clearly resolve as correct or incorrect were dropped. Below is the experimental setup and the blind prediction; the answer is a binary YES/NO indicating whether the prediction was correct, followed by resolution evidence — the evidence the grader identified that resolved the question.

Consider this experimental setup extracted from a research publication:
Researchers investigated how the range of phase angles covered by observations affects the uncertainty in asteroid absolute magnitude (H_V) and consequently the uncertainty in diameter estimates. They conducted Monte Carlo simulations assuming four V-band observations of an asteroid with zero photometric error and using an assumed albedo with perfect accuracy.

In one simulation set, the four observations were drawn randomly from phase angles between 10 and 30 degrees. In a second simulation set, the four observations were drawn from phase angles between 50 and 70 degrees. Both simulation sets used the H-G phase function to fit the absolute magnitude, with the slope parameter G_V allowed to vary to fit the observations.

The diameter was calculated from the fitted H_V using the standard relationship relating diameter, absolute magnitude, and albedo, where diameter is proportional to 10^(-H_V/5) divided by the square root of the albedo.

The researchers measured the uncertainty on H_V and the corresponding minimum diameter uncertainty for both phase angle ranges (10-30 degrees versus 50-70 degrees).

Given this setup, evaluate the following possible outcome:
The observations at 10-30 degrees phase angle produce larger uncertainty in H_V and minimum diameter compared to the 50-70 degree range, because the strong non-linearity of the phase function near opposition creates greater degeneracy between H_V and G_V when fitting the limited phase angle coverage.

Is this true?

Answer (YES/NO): NO